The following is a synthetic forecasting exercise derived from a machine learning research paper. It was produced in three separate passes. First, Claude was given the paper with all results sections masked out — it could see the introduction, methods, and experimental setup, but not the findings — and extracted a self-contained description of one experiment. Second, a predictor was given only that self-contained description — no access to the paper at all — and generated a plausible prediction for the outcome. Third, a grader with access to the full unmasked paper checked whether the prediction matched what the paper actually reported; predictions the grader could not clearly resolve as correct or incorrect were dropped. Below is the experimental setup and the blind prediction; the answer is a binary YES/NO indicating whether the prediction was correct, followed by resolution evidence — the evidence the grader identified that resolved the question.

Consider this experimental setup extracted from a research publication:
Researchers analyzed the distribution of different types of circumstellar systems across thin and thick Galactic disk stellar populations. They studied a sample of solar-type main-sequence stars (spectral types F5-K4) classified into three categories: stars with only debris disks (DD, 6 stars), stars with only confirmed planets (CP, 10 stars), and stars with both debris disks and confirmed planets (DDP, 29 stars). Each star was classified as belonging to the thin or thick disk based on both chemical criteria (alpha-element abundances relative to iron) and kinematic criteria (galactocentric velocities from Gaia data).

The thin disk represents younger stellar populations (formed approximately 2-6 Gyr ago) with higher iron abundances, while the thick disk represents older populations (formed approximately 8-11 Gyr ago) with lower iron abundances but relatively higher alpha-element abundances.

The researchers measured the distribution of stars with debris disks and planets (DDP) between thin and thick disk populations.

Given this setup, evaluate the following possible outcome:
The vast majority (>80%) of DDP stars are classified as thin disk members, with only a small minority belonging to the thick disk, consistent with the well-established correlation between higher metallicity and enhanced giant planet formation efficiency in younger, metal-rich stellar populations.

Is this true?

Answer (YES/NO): YES